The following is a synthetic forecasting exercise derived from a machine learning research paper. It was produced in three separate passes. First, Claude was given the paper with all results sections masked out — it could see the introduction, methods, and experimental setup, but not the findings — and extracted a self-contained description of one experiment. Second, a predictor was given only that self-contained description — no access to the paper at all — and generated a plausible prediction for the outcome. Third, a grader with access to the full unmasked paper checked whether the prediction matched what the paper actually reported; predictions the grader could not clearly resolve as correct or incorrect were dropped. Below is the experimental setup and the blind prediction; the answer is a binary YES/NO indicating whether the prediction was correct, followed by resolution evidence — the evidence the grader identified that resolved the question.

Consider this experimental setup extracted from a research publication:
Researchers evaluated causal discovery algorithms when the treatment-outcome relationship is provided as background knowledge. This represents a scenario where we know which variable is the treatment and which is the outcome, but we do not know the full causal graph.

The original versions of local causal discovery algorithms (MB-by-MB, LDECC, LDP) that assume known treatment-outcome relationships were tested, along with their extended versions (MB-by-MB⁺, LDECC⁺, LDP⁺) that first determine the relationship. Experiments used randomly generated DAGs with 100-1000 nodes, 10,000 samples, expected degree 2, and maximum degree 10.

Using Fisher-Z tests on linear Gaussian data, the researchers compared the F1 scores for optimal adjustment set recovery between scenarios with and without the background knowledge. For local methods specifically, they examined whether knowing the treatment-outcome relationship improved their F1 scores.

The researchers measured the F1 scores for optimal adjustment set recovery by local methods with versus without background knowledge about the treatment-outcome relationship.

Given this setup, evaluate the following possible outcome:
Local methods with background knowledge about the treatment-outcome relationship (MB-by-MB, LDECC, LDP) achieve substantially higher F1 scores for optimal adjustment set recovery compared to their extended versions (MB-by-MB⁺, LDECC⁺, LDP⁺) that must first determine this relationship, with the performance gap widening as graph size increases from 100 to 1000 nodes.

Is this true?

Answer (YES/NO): NO